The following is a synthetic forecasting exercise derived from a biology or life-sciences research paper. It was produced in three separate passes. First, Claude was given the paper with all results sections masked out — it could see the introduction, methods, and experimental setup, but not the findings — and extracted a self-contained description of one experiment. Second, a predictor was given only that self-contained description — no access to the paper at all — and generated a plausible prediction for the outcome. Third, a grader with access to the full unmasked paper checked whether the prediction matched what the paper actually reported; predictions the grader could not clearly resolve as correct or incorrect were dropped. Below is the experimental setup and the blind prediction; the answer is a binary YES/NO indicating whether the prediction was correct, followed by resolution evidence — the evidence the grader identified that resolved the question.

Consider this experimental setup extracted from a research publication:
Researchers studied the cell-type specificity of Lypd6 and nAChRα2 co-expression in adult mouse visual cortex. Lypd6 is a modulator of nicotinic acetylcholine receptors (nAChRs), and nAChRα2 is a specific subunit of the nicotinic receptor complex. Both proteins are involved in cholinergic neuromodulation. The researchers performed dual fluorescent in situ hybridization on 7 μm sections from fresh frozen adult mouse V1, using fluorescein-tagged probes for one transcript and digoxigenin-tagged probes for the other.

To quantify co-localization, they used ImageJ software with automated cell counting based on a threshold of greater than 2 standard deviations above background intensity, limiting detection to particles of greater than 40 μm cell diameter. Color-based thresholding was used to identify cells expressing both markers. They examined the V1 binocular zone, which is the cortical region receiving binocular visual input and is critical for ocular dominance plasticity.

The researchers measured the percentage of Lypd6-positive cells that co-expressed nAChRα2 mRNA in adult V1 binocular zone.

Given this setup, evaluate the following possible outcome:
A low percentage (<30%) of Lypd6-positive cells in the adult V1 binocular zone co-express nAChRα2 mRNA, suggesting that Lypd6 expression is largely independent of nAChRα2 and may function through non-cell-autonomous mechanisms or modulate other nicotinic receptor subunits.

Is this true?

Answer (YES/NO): NO